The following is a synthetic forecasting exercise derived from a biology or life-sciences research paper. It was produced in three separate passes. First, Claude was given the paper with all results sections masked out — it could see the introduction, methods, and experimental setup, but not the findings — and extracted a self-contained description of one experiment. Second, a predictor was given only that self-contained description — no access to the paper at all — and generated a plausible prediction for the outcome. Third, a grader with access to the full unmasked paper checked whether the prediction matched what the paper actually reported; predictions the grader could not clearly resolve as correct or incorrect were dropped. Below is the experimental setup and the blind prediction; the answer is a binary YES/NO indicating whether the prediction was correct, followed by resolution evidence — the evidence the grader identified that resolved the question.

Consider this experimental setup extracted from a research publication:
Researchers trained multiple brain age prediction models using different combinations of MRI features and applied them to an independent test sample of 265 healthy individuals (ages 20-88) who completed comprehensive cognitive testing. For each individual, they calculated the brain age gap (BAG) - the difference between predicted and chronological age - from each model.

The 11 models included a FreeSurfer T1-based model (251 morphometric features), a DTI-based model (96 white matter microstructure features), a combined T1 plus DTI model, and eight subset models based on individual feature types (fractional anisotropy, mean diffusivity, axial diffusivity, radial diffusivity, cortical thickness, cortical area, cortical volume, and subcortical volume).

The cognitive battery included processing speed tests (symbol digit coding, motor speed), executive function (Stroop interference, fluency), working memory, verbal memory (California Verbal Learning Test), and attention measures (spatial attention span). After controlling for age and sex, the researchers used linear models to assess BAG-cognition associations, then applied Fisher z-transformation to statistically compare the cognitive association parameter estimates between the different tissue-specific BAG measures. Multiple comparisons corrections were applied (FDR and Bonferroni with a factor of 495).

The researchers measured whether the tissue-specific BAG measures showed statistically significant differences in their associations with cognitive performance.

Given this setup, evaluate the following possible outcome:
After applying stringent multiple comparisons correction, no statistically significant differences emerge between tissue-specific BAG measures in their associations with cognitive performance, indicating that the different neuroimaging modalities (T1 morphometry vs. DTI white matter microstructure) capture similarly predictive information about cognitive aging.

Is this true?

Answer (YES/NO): YES